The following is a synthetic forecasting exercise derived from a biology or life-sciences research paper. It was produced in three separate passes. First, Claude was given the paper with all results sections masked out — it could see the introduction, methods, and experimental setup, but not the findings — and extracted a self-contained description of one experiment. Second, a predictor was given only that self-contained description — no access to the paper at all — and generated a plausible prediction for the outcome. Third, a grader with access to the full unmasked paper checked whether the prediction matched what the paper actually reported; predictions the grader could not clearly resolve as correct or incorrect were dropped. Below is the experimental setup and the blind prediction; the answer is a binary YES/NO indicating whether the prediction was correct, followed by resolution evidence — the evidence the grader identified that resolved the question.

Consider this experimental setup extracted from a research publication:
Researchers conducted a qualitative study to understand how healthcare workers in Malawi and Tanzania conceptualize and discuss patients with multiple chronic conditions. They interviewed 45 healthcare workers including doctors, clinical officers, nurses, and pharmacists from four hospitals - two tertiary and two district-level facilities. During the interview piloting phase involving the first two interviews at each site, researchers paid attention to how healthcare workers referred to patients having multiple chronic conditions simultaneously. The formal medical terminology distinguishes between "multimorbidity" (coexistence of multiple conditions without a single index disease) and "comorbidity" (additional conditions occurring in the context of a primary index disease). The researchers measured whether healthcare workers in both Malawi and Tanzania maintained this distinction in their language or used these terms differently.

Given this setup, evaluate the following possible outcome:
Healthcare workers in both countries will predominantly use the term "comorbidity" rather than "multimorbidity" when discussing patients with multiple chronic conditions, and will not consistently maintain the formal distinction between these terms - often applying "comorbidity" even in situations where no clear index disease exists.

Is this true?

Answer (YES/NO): NO